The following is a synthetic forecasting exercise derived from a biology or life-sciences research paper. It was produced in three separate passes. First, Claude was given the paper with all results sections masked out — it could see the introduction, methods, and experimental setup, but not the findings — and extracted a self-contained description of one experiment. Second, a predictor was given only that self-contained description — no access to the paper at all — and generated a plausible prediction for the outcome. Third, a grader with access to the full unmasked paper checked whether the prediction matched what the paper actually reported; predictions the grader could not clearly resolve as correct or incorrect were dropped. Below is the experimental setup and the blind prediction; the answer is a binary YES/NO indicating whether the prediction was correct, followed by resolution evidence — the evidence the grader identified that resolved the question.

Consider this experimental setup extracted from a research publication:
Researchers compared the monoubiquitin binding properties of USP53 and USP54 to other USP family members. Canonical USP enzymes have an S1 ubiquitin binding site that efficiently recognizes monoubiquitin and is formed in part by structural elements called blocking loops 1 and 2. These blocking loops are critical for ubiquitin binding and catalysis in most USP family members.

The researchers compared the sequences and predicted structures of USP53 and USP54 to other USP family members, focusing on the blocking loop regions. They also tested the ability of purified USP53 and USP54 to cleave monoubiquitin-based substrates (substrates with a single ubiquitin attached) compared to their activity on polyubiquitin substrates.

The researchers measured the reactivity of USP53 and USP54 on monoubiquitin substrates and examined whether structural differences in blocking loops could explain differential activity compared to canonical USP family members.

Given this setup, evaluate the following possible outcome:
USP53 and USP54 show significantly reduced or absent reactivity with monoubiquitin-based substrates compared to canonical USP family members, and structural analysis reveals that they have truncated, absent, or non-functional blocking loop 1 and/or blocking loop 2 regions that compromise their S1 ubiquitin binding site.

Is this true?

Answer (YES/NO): YES